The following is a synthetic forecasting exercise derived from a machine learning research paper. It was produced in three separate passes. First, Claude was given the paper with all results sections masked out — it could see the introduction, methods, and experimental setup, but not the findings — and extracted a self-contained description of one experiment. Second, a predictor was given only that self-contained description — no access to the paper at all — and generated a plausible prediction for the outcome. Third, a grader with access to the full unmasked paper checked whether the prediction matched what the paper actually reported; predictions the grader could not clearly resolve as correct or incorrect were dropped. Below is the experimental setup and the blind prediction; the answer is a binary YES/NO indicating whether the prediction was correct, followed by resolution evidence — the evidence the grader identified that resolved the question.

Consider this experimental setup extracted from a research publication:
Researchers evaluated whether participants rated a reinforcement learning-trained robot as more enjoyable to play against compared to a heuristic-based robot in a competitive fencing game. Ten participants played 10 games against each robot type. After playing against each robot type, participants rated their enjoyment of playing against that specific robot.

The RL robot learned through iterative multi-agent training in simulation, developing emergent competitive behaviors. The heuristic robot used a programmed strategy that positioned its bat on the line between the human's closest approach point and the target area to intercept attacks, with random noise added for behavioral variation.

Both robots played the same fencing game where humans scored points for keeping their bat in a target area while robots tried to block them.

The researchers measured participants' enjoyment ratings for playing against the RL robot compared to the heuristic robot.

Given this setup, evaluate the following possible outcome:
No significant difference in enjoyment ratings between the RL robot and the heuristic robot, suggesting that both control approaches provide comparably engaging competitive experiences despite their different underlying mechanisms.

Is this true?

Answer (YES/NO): YES